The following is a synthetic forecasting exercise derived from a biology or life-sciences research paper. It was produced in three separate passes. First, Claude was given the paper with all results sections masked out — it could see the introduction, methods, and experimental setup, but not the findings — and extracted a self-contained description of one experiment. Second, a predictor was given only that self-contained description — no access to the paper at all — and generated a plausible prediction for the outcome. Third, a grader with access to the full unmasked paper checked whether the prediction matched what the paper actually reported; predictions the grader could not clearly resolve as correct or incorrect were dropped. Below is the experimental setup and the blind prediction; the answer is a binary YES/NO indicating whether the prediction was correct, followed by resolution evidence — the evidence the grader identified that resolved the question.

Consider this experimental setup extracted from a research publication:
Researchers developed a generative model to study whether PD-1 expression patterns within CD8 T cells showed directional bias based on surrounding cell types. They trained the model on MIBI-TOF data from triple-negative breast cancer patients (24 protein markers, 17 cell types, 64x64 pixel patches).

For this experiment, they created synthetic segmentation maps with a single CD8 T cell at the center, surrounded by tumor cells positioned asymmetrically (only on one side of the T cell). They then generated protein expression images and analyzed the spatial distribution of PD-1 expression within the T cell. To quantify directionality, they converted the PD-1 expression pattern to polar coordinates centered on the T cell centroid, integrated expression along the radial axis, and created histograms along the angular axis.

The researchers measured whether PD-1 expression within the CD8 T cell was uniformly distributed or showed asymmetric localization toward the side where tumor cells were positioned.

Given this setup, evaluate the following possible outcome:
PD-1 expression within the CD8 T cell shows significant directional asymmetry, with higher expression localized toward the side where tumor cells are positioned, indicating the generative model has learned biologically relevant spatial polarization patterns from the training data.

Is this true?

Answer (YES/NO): YES